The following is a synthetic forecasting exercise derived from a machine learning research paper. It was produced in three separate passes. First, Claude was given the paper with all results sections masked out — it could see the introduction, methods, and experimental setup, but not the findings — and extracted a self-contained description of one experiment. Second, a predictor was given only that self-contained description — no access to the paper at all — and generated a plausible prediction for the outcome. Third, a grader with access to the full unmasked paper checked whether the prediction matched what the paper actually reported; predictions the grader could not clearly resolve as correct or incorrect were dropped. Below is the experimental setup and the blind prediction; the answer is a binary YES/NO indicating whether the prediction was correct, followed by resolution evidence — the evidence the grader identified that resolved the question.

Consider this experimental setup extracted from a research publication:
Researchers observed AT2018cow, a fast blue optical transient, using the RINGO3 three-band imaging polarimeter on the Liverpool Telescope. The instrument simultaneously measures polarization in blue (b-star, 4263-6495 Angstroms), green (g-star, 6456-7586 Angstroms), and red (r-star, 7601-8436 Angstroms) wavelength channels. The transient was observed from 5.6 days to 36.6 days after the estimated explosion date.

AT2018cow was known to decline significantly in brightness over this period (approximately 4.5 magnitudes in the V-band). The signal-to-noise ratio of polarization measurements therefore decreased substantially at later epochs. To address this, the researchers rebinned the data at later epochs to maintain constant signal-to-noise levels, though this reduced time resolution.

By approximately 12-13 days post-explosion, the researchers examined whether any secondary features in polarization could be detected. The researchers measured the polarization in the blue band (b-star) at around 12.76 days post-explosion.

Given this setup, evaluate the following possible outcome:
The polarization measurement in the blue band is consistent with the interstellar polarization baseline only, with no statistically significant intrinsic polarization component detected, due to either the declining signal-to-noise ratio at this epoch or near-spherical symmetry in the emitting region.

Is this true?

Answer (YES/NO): NO